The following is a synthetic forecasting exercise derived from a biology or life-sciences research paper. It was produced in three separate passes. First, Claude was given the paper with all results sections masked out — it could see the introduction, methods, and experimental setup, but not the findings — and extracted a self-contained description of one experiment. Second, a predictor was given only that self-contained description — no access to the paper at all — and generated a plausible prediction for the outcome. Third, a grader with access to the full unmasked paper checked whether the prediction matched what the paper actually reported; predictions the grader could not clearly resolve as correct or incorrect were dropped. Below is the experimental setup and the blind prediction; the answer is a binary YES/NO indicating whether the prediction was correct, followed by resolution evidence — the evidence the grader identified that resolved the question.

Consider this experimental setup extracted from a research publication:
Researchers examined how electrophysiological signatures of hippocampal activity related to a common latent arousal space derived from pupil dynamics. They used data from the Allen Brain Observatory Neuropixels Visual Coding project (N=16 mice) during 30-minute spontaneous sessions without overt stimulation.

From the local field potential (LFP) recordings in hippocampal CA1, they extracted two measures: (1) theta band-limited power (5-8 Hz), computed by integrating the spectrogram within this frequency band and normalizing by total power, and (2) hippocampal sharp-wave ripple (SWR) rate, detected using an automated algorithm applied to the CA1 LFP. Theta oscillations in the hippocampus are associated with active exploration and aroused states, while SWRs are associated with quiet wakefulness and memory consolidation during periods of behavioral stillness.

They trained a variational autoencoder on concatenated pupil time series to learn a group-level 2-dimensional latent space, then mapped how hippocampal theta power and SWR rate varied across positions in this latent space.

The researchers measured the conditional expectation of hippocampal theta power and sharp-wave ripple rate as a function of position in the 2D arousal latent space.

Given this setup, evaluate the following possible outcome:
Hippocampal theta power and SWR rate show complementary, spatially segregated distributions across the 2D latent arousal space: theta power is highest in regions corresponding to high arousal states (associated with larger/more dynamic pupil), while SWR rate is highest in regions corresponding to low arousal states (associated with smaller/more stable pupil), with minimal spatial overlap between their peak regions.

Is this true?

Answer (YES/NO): YES